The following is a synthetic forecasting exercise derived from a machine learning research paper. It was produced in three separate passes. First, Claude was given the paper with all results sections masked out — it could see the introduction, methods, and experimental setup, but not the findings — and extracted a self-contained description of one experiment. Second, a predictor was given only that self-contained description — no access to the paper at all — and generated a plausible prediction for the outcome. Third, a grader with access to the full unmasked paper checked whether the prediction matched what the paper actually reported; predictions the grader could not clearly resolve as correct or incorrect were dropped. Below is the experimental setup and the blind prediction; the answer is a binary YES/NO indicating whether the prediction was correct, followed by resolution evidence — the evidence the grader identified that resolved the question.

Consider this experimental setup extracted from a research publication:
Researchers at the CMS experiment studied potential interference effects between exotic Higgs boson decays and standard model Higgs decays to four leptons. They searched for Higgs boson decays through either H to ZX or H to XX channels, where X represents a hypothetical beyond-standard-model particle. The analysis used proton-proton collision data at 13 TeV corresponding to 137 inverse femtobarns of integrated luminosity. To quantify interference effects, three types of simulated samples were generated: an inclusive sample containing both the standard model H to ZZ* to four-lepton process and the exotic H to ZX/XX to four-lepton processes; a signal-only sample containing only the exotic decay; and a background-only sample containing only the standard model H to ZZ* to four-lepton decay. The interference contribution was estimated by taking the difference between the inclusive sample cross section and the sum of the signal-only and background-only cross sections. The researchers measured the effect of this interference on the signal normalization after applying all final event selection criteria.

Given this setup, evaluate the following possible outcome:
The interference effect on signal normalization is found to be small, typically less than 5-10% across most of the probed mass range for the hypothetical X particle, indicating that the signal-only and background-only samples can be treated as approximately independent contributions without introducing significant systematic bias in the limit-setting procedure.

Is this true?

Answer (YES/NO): YES